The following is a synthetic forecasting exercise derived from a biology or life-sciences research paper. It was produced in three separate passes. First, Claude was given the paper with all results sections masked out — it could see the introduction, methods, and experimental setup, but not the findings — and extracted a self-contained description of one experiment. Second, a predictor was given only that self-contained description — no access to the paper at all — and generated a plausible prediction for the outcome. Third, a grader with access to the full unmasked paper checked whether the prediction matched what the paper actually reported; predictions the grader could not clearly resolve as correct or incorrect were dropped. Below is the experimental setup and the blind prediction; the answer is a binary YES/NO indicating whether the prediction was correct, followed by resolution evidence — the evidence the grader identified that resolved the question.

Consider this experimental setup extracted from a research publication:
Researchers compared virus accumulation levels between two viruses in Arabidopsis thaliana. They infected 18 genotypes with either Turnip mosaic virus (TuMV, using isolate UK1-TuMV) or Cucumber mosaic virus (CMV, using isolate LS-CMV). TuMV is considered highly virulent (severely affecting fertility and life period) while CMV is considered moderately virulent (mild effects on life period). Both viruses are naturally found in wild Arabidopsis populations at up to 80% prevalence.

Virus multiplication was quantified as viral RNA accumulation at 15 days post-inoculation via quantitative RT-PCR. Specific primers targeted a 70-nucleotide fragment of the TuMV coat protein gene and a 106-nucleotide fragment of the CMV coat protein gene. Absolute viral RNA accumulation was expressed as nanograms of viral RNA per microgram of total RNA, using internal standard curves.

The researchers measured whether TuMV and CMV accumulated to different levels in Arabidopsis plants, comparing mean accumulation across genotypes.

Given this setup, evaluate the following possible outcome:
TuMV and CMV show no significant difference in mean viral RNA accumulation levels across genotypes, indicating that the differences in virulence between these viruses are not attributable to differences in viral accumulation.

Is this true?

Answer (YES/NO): NO